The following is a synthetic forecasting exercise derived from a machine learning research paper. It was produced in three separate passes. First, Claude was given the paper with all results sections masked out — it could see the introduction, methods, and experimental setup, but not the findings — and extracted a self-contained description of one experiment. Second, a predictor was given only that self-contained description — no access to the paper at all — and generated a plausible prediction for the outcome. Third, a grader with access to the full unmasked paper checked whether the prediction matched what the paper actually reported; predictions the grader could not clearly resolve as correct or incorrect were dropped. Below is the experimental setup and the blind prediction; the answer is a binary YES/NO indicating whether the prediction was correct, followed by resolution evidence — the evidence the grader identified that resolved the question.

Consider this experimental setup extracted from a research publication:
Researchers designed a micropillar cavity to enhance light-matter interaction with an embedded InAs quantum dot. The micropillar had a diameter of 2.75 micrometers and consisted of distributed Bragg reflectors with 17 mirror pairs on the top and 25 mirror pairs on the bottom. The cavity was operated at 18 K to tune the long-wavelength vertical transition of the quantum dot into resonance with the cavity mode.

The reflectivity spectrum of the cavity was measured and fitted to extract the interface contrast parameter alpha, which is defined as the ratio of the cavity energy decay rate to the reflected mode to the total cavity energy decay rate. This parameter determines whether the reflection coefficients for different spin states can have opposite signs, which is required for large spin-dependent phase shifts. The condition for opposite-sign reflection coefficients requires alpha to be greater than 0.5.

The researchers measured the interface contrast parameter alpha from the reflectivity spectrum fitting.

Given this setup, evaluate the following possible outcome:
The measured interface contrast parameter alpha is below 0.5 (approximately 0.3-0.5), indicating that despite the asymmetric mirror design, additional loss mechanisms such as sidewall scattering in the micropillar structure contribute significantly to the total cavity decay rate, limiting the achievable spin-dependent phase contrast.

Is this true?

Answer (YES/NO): NO